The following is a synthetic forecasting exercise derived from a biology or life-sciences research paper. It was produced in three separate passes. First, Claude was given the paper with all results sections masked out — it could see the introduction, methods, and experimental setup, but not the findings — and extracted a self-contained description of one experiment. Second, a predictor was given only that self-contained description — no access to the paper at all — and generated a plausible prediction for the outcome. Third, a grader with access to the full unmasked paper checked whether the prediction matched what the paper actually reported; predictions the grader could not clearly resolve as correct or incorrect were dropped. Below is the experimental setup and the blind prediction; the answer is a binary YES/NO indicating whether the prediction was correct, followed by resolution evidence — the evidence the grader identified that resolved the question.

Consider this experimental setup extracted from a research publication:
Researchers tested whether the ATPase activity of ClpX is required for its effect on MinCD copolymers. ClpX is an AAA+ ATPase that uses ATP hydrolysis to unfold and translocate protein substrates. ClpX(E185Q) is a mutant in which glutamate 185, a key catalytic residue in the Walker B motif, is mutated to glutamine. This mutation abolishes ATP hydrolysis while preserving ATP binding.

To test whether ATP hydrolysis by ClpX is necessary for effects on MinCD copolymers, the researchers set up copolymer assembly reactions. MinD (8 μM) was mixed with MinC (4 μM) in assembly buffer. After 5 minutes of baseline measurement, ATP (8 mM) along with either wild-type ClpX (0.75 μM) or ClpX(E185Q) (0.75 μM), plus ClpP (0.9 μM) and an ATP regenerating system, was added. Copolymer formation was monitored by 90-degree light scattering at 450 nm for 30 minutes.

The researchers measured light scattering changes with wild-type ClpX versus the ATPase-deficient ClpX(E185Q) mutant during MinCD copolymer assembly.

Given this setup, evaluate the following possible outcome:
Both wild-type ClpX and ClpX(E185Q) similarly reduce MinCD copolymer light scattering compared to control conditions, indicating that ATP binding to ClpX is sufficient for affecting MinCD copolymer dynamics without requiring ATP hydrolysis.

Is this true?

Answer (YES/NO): YES